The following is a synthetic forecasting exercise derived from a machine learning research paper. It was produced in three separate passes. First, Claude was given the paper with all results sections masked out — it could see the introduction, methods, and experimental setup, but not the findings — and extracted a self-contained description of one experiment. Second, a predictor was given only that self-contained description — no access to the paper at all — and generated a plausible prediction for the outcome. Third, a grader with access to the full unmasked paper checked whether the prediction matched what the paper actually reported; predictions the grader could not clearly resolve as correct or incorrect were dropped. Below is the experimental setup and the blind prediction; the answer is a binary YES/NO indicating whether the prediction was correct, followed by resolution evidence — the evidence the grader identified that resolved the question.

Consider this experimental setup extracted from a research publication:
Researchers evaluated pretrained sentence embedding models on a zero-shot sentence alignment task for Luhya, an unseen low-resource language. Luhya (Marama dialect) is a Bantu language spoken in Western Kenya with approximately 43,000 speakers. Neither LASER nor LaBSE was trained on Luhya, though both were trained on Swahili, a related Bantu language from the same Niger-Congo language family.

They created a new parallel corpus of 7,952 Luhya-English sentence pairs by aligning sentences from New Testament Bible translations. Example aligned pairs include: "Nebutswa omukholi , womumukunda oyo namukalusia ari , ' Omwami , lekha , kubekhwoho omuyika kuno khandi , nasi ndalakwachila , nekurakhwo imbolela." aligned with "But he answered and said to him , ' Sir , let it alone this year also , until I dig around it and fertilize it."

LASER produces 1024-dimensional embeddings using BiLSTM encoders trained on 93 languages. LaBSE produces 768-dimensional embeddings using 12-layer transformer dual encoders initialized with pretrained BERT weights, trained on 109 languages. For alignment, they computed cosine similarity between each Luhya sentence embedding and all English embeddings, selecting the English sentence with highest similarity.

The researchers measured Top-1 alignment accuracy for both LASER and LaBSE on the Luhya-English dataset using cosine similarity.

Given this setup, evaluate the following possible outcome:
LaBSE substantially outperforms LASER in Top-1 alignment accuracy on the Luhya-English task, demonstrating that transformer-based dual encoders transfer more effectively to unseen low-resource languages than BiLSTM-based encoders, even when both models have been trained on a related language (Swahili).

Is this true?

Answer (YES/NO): YES